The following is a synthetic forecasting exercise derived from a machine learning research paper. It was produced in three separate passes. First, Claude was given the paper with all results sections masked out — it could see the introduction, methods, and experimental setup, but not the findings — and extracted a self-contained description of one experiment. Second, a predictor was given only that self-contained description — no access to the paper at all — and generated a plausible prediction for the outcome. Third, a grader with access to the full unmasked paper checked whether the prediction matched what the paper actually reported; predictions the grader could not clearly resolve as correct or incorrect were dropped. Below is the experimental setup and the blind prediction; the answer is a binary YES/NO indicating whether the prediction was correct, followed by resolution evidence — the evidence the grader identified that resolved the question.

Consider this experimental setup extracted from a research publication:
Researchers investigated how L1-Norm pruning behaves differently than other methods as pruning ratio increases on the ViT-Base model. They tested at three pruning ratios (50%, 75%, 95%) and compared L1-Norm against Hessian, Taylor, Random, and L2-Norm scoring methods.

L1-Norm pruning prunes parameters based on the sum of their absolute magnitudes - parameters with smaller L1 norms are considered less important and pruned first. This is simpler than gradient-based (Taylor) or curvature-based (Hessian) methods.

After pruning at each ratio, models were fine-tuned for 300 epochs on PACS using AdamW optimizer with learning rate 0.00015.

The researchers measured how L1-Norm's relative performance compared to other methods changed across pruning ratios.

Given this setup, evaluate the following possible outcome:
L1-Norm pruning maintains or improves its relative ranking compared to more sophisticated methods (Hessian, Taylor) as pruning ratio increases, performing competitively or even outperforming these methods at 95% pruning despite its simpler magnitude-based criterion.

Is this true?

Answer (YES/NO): YES